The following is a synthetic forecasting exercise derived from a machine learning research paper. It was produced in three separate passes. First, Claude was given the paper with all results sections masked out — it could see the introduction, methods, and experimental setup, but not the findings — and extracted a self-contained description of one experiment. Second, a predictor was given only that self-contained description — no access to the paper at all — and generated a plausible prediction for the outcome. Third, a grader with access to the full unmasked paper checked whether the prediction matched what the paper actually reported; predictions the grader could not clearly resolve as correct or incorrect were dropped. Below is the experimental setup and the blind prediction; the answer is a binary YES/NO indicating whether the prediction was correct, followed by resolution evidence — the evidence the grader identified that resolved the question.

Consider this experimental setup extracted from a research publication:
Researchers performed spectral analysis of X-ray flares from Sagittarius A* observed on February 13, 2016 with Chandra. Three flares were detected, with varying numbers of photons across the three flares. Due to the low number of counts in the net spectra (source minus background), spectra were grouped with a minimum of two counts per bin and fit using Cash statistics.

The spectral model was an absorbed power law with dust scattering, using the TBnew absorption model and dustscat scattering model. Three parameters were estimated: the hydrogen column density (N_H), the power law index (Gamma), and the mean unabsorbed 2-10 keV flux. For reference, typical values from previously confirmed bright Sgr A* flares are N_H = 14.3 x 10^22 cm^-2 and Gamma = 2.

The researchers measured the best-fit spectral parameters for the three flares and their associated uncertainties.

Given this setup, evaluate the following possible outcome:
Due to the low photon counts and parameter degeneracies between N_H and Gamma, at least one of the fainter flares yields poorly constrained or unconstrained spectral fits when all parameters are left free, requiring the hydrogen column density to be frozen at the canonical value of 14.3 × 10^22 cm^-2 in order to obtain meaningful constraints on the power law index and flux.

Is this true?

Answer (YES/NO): NO